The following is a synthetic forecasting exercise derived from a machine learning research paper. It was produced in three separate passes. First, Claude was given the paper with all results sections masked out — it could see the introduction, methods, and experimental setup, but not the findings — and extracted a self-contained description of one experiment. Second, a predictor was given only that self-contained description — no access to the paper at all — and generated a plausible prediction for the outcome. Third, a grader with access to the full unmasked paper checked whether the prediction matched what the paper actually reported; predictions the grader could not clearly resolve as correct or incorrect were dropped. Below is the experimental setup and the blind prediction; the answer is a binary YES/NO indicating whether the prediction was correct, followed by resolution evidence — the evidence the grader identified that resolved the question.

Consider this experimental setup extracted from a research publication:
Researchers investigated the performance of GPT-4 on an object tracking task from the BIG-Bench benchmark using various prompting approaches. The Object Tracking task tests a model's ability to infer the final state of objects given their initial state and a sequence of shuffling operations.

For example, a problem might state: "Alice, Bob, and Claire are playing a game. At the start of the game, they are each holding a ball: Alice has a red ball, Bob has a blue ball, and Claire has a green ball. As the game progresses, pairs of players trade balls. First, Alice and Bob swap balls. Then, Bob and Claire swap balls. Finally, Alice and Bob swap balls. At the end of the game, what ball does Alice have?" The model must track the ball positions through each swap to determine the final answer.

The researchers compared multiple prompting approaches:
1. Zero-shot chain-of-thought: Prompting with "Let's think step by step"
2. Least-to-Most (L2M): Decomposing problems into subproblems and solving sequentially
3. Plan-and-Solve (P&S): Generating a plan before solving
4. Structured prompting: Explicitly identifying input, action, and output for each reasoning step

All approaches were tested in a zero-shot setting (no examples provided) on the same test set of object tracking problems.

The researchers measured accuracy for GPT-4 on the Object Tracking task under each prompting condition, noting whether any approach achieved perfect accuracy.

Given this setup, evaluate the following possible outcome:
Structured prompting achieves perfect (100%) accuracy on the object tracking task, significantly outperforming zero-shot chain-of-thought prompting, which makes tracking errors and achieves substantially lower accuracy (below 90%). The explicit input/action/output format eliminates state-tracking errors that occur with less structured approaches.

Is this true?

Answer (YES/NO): NO